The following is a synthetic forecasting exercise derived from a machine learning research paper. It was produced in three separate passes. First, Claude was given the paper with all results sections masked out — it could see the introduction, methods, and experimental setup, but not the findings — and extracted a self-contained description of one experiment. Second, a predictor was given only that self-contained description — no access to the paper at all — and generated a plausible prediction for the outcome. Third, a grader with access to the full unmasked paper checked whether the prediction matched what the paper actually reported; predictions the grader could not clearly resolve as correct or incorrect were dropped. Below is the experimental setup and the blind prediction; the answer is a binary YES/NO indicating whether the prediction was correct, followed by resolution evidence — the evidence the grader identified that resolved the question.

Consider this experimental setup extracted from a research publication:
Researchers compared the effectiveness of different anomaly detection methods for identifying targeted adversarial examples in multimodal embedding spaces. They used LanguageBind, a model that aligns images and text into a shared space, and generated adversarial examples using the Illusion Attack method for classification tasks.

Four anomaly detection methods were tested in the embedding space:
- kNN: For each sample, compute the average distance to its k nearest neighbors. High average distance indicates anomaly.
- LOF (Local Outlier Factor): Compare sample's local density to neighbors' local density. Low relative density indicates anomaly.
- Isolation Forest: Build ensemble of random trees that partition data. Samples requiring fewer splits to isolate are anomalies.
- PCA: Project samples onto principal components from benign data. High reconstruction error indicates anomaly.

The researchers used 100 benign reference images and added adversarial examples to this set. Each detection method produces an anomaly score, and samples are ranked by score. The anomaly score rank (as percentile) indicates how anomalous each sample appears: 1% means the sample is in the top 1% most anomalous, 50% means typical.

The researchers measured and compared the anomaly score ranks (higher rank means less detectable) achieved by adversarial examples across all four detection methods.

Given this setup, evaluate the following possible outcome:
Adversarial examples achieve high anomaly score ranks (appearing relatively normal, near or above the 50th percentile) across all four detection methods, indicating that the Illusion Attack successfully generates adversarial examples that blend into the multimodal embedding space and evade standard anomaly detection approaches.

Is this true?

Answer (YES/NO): NO